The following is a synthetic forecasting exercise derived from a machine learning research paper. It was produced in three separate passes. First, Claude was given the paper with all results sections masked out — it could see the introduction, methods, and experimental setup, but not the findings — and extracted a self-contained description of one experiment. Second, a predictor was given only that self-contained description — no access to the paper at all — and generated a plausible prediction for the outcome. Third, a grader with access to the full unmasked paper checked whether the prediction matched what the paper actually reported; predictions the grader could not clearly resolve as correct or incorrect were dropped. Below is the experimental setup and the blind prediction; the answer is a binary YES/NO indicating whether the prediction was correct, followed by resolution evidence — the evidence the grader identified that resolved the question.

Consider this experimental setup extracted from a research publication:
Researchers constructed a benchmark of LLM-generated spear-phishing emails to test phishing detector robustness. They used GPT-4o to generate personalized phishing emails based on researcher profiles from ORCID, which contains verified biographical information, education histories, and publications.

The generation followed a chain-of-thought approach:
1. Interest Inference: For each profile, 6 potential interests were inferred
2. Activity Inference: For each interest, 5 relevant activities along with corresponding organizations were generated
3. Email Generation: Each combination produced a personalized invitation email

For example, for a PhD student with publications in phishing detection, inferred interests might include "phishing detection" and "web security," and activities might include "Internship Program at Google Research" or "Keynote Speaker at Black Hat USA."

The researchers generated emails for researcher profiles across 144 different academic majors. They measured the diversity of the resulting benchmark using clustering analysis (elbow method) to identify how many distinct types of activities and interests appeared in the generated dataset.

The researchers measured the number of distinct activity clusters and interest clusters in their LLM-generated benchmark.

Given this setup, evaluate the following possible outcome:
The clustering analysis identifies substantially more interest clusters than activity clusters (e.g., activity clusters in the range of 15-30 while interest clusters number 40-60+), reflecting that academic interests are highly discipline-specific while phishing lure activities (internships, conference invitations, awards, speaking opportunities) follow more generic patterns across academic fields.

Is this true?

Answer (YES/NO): NO